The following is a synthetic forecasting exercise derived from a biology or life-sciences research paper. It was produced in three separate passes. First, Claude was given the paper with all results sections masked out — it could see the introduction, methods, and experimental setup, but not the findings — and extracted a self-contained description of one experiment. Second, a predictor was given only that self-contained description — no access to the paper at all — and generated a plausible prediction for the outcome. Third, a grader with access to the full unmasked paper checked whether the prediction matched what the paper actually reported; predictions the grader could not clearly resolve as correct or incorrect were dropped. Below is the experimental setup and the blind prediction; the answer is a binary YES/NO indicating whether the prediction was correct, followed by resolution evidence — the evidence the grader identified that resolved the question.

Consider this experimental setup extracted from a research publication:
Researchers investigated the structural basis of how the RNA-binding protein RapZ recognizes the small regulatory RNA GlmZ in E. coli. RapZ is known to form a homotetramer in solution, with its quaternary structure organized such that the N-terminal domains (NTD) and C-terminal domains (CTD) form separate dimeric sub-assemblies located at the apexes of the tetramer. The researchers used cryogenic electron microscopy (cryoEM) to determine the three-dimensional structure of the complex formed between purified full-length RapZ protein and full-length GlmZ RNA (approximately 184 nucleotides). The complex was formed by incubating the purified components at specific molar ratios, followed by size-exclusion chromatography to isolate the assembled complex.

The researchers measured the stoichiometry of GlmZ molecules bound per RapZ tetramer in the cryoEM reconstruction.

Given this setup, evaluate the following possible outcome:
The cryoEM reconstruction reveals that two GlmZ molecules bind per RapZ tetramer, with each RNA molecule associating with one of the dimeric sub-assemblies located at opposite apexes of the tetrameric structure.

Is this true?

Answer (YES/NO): NO